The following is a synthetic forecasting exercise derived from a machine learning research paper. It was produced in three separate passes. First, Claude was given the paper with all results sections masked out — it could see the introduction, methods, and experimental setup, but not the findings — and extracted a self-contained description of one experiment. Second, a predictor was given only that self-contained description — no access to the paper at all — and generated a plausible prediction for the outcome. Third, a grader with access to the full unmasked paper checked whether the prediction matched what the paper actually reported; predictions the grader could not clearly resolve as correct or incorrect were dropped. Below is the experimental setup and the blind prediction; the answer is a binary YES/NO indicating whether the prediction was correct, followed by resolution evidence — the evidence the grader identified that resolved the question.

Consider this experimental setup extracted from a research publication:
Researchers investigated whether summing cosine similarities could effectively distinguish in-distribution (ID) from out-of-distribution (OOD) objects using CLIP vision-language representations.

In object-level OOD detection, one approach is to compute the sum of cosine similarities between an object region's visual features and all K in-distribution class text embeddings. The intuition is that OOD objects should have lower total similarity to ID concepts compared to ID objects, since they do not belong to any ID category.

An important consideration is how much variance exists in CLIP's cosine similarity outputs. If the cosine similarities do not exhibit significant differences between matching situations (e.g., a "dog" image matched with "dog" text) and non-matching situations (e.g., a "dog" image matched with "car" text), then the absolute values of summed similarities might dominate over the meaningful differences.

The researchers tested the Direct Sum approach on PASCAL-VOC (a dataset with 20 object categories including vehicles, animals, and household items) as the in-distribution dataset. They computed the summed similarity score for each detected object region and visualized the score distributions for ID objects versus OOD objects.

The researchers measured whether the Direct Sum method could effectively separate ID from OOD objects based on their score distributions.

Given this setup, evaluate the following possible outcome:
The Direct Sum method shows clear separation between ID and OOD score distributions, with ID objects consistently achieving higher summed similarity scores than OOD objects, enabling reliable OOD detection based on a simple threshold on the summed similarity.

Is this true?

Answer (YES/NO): NO